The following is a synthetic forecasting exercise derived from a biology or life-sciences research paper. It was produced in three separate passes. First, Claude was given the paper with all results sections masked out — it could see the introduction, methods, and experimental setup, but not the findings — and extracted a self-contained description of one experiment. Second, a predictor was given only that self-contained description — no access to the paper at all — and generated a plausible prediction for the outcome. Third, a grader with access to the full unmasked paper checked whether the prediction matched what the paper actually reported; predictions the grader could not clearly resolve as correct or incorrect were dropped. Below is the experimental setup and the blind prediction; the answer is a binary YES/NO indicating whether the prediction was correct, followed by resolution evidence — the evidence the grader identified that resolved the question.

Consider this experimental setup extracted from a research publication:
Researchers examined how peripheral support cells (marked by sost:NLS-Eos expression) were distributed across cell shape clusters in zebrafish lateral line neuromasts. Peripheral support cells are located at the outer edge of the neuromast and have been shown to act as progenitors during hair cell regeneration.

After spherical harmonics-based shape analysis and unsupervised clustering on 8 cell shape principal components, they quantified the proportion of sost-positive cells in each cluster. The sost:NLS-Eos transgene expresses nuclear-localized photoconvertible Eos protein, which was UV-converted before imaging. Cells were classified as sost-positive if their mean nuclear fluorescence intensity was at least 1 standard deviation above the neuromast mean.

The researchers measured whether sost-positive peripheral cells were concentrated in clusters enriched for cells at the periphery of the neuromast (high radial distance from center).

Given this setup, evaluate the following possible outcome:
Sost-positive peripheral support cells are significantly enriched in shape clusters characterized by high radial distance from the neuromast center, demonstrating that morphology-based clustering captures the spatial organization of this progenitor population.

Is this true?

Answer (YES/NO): NO